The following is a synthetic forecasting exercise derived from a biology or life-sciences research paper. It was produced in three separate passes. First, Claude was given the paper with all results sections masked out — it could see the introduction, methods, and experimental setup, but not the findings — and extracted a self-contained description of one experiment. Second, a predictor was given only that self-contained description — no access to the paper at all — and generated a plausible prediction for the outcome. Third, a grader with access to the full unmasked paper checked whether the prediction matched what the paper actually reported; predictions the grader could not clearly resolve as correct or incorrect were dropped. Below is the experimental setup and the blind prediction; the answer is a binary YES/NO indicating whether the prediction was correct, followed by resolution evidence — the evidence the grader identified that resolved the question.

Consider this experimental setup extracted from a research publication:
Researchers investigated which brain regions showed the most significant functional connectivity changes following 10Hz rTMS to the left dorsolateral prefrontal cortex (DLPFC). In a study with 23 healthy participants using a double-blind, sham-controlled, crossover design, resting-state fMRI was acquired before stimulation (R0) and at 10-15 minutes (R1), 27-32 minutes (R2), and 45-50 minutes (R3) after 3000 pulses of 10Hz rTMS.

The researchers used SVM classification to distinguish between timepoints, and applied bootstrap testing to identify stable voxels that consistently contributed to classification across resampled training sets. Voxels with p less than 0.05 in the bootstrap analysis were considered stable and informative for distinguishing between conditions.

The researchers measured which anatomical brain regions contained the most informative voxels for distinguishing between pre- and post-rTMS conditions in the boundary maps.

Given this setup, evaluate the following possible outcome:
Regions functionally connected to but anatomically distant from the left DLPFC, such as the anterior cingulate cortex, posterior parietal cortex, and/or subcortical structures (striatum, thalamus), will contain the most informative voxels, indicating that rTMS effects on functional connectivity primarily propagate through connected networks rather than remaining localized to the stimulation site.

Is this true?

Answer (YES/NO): NO